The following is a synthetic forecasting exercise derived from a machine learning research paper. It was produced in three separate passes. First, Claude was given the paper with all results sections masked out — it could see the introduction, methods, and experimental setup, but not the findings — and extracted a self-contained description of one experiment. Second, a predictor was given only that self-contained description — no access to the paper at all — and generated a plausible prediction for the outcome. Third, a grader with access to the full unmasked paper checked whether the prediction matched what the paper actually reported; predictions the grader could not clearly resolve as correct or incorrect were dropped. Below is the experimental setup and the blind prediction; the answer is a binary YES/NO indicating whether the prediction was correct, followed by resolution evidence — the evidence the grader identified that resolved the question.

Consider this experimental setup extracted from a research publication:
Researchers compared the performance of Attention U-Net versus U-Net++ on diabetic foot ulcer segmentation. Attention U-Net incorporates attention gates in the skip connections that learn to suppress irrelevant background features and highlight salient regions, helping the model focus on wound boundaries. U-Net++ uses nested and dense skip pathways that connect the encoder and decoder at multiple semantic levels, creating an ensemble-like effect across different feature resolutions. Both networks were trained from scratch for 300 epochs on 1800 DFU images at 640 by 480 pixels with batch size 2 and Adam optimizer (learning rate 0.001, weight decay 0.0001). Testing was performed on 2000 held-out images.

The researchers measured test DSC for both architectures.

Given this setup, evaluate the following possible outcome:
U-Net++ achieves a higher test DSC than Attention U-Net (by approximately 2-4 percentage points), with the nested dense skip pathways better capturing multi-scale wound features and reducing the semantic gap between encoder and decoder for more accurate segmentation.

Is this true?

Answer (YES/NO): NO